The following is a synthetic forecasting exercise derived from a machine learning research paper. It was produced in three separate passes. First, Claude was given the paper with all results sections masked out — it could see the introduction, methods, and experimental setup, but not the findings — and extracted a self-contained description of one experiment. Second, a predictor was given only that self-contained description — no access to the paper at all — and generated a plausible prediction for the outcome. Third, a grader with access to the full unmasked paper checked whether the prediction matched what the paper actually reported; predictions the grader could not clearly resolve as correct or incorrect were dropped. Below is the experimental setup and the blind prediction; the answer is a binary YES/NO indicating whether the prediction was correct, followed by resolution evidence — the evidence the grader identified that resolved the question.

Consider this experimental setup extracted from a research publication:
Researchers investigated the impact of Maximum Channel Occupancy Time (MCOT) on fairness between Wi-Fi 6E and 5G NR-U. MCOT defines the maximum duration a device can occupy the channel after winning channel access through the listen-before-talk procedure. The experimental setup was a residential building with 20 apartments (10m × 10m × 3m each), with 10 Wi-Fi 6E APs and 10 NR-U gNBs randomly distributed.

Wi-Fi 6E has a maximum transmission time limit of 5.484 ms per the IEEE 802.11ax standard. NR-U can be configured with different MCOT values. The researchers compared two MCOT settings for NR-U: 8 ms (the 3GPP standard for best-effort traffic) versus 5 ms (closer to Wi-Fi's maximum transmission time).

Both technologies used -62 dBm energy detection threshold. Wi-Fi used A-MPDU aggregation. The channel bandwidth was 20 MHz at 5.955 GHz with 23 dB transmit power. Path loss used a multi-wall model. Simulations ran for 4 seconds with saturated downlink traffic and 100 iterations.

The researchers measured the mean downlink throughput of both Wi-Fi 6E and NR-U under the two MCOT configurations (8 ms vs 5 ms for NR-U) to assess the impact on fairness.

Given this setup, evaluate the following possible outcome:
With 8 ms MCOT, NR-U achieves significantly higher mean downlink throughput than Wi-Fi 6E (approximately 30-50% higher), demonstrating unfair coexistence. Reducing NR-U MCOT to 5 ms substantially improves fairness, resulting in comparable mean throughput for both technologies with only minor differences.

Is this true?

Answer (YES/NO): NO